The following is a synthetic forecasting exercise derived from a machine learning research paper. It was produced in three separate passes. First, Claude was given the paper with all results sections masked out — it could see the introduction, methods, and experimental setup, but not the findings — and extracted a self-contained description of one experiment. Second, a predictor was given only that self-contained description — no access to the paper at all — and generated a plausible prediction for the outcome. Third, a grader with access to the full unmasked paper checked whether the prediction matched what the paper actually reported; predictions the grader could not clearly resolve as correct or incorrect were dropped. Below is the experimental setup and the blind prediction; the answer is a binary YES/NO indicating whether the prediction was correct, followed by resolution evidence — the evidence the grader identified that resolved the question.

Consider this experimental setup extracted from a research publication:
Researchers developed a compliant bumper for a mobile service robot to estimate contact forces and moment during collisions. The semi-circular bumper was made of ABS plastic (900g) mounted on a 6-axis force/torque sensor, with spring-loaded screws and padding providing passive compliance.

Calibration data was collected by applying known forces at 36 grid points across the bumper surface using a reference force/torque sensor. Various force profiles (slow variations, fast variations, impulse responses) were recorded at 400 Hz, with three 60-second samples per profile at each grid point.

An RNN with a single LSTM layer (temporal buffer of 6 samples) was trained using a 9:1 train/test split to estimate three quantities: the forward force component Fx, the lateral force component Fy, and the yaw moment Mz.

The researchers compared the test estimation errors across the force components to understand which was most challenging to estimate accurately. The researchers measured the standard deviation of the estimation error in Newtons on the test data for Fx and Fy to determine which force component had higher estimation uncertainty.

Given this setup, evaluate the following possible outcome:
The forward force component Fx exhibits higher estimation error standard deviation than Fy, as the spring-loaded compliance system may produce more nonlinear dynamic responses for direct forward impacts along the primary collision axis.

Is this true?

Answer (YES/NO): NO